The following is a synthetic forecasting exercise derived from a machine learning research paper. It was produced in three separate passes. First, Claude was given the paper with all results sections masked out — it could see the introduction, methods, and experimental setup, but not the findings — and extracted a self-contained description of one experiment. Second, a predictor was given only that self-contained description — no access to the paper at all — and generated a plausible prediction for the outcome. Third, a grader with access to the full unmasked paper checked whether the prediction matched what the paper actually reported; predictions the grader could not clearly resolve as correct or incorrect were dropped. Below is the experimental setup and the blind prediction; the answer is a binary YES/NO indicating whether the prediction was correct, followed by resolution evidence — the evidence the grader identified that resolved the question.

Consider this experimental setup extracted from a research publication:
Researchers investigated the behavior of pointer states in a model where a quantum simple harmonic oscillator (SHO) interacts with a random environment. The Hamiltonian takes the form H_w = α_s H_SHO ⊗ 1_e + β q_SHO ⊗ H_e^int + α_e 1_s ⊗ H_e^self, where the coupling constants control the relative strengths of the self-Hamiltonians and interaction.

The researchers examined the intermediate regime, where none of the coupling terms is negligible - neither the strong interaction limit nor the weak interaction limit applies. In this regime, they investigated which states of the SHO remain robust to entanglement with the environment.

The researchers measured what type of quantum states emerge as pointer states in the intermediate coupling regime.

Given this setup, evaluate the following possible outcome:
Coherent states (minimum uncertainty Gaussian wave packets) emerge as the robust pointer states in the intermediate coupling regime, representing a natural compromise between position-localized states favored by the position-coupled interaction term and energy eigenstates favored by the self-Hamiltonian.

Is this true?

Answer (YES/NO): YES